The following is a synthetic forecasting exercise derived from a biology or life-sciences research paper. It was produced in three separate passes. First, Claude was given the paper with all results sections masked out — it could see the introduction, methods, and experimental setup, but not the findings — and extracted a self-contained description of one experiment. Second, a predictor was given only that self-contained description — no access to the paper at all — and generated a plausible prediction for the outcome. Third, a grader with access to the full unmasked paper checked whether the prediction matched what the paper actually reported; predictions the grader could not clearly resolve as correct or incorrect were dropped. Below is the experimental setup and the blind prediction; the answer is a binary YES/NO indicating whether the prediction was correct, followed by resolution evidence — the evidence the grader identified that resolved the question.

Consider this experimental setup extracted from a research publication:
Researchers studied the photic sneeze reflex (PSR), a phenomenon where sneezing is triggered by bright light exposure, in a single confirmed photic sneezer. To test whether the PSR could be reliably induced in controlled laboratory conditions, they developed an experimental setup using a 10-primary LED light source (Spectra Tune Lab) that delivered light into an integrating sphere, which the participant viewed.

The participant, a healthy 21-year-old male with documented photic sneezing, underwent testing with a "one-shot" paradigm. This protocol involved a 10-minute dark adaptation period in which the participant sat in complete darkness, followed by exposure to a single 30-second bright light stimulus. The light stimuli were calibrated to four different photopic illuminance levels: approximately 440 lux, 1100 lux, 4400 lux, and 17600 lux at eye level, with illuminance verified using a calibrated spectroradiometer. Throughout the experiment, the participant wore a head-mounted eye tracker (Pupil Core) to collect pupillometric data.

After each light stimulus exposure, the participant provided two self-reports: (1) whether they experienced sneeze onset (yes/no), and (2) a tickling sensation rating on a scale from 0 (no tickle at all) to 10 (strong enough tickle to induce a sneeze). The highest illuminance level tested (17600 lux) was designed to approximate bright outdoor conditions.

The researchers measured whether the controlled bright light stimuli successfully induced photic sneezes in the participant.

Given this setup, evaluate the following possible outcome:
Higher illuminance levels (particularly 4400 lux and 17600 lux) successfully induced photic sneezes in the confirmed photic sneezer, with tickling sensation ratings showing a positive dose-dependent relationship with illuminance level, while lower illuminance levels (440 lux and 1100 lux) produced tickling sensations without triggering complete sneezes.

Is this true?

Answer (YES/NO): NO